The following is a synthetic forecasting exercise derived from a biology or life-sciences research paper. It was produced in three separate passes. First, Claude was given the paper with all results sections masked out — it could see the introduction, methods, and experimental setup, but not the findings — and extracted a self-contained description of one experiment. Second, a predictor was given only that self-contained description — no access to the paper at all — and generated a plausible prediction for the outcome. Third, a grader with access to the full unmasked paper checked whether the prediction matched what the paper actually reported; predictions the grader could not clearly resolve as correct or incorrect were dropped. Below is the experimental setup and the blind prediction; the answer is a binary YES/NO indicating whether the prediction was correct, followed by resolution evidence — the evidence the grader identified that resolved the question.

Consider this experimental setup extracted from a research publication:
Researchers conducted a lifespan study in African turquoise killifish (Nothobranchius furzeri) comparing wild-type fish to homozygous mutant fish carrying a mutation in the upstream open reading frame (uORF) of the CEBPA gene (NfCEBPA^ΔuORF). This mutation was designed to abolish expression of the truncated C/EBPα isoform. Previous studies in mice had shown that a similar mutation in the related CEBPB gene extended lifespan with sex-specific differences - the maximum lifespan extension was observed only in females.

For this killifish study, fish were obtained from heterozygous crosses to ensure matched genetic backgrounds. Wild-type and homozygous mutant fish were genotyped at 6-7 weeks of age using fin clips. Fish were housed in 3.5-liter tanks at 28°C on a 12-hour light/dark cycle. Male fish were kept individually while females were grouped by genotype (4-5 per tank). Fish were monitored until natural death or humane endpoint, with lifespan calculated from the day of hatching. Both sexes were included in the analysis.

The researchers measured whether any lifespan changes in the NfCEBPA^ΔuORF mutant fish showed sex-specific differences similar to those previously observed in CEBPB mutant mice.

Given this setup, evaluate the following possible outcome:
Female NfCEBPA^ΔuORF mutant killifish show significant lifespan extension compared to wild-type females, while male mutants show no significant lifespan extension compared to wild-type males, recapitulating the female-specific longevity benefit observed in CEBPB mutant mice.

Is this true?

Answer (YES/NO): NO